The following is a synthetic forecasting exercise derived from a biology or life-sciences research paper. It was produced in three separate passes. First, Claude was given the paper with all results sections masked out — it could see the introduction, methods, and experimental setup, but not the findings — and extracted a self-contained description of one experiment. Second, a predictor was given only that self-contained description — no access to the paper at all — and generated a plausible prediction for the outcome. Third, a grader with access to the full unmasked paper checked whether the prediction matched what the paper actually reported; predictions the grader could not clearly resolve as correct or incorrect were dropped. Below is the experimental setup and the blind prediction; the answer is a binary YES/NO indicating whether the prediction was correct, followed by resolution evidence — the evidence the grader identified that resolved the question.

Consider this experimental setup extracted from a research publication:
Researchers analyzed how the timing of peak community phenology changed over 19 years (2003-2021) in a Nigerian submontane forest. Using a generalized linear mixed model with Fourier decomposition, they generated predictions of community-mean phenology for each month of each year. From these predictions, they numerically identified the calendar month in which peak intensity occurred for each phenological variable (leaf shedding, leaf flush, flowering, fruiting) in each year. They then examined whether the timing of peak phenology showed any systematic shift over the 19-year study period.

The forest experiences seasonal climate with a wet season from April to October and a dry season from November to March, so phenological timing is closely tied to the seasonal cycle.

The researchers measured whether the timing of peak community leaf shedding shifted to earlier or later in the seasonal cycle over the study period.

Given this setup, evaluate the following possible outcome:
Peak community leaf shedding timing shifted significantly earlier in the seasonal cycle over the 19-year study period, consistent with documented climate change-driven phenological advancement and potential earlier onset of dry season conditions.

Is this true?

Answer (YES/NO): NO